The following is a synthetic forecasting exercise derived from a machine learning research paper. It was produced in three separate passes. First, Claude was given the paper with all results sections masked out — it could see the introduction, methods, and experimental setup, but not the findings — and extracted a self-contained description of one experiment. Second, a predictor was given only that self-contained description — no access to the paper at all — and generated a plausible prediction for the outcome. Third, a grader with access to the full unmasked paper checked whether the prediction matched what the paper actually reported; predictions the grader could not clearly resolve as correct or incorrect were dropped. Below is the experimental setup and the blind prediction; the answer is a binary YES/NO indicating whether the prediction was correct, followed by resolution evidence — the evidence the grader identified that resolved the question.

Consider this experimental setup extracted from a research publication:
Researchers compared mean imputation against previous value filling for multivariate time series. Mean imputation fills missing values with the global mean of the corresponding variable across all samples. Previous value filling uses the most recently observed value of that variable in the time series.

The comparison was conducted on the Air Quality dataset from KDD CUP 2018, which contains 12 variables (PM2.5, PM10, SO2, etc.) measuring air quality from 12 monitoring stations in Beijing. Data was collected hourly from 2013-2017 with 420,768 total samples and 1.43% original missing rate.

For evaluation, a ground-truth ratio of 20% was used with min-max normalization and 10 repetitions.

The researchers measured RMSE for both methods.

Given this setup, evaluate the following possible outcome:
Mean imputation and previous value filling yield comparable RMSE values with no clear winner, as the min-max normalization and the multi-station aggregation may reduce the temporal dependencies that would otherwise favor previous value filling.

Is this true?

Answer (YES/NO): NO